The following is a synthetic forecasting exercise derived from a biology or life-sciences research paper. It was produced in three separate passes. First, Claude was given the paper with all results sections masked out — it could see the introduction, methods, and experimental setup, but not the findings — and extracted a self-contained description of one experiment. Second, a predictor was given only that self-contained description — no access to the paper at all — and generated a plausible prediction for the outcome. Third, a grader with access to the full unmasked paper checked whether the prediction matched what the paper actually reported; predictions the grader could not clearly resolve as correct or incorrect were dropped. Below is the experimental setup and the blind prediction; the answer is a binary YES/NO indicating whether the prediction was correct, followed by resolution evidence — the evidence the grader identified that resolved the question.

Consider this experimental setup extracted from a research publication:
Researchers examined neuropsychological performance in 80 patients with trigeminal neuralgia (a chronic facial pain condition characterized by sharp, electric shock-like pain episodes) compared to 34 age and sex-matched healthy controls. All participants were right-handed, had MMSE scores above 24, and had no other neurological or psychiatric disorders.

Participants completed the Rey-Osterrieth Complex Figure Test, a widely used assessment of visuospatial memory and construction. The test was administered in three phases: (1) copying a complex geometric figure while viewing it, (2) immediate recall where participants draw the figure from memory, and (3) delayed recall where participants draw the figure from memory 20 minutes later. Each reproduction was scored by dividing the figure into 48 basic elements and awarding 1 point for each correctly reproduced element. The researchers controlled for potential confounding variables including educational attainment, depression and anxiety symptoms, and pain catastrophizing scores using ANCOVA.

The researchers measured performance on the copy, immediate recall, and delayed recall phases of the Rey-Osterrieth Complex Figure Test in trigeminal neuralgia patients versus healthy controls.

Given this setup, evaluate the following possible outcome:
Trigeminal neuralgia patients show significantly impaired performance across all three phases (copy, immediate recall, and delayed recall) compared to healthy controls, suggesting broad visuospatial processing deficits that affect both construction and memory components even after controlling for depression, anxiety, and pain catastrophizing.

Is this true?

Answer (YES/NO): NO